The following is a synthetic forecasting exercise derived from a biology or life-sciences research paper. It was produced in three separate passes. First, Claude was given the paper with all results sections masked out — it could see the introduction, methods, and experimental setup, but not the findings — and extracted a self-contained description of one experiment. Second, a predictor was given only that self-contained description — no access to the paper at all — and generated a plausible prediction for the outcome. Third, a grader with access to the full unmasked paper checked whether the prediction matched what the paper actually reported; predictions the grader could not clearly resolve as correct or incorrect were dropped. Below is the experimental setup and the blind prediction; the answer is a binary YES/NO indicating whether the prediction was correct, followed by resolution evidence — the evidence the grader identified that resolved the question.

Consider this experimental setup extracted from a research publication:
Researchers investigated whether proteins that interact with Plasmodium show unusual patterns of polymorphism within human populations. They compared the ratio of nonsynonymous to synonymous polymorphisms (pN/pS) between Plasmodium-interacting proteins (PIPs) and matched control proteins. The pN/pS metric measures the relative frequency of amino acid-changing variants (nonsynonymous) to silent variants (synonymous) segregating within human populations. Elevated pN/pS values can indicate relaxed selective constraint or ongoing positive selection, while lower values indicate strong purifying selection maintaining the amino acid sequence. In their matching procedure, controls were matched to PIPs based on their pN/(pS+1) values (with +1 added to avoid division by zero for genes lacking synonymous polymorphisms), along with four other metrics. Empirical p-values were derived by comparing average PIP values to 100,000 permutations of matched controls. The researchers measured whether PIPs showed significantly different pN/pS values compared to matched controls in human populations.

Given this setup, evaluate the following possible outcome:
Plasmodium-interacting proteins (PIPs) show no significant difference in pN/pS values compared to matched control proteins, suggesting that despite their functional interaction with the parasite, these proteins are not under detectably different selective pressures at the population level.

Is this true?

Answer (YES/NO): YES